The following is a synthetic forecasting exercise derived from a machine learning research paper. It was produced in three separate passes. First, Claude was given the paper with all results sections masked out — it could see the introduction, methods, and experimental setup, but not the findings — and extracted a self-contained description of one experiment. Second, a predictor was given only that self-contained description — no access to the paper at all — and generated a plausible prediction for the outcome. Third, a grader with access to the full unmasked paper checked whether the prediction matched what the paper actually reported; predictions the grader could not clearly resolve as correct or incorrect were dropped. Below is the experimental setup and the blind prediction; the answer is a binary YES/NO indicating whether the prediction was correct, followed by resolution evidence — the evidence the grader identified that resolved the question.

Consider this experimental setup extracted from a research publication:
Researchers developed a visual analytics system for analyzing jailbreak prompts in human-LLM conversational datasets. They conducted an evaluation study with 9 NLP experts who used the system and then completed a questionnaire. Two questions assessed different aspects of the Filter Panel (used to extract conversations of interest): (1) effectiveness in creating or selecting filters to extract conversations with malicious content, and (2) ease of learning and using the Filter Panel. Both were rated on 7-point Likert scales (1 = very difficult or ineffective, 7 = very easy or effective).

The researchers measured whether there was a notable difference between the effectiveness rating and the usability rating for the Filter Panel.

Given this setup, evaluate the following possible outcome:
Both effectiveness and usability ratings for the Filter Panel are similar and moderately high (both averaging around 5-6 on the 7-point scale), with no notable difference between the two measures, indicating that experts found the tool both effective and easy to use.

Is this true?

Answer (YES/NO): YES